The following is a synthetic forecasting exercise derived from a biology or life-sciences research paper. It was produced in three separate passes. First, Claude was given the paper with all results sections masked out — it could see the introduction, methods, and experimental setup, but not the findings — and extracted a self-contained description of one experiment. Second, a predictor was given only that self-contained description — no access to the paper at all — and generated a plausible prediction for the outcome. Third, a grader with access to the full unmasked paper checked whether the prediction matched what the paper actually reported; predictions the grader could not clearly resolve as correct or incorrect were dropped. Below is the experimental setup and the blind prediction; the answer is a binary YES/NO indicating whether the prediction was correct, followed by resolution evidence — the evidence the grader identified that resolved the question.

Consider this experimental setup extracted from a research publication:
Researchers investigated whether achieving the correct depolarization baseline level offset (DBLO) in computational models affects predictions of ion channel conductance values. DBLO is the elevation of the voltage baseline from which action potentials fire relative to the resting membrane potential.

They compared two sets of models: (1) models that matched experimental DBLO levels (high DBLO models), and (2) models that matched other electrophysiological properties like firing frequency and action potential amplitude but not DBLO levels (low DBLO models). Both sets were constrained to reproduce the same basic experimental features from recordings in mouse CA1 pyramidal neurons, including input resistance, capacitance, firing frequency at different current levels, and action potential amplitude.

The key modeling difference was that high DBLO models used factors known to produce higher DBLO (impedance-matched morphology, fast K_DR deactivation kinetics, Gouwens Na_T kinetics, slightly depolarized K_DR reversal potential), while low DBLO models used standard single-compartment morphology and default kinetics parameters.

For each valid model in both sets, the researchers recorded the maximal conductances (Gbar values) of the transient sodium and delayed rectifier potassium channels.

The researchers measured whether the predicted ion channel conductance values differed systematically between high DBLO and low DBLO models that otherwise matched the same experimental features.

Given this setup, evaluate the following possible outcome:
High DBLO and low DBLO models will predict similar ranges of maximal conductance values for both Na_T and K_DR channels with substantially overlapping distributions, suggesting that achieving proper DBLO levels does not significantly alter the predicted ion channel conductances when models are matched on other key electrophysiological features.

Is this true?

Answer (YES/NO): NO